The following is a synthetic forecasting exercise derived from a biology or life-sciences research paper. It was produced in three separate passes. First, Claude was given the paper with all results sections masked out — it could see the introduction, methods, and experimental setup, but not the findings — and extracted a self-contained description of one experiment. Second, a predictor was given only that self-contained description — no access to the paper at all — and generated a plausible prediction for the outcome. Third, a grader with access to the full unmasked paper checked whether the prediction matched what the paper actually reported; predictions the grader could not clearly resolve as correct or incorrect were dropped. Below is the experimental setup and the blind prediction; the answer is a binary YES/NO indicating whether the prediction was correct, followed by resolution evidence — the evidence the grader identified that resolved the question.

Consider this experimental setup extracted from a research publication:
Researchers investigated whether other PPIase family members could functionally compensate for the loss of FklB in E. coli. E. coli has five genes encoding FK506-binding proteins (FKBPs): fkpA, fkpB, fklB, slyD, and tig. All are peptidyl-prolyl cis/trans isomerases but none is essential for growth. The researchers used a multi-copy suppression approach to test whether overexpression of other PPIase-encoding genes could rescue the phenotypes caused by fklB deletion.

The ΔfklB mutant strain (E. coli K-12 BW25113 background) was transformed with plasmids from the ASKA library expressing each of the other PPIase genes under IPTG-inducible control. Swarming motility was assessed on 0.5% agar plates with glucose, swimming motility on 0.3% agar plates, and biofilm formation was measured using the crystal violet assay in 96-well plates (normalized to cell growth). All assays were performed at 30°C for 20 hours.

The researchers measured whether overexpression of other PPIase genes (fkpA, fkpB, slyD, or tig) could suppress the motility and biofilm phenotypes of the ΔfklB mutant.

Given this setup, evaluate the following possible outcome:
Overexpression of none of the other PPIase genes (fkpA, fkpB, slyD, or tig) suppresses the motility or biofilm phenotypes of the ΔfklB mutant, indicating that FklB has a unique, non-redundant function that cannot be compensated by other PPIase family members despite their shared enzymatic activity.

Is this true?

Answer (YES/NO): NO